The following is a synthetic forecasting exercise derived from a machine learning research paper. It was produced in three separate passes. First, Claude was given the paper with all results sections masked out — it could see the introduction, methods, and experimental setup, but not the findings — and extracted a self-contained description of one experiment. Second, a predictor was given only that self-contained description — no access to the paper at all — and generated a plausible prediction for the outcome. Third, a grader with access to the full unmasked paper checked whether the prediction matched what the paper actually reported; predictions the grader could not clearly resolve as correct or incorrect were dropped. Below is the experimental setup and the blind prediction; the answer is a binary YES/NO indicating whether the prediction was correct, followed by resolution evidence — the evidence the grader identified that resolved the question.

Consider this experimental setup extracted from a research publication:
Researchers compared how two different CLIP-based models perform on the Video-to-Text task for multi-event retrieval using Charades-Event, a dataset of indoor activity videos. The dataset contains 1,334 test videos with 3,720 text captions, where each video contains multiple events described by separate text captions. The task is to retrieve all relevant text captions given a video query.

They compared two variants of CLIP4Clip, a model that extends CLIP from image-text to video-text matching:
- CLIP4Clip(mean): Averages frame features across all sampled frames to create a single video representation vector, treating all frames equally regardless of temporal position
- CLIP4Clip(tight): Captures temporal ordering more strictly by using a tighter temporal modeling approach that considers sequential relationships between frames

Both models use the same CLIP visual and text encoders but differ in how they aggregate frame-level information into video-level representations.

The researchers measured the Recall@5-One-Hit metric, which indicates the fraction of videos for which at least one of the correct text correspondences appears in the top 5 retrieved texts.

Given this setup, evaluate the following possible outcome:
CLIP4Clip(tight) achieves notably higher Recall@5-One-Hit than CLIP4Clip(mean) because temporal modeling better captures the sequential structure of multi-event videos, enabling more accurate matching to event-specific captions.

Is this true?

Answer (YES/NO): NO